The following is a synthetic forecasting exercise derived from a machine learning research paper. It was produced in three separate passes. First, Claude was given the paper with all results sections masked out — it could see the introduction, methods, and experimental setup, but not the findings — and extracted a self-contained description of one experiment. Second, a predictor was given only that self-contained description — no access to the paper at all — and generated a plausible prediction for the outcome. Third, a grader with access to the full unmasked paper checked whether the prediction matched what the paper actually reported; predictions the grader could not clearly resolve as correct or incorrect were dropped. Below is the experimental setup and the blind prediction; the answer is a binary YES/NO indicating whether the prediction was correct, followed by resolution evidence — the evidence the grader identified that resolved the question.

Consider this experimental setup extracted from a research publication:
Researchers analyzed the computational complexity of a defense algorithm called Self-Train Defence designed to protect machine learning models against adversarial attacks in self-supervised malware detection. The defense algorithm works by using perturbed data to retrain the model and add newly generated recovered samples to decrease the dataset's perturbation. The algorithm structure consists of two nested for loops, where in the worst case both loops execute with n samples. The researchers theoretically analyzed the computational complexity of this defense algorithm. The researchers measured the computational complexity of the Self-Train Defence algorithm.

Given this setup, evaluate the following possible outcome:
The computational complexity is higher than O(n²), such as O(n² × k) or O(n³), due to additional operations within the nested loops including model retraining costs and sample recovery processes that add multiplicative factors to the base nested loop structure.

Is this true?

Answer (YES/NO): NO